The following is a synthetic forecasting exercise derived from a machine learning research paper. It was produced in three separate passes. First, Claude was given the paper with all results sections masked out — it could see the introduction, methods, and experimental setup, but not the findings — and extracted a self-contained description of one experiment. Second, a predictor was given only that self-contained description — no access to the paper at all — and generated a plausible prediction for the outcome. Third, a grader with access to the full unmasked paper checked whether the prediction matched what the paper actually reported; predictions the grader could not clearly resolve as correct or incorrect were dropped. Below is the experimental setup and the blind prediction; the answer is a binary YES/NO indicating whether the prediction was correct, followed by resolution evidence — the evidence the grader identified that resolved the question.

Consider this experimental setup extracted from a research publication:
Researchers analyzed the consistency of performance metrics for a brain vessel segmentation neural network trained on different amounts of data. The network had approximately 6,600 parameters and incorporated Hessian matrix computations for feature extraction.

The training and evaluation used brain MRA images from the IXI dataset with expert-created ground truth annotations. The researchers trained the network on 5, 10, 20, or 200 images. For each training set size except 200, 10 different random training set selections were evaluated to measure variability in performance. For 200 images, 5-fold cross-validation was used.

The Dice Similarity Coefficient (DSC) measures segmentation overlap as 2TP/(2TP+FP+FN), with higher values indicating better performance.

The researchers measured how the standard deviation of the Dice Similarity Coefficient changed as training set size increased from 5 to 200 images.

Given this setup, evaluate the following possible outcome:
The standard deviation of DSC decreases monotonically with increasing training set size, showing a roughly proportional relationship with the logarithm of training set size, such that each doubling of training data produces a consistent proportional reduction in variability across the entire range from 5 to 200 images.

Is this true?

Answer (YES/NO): NO